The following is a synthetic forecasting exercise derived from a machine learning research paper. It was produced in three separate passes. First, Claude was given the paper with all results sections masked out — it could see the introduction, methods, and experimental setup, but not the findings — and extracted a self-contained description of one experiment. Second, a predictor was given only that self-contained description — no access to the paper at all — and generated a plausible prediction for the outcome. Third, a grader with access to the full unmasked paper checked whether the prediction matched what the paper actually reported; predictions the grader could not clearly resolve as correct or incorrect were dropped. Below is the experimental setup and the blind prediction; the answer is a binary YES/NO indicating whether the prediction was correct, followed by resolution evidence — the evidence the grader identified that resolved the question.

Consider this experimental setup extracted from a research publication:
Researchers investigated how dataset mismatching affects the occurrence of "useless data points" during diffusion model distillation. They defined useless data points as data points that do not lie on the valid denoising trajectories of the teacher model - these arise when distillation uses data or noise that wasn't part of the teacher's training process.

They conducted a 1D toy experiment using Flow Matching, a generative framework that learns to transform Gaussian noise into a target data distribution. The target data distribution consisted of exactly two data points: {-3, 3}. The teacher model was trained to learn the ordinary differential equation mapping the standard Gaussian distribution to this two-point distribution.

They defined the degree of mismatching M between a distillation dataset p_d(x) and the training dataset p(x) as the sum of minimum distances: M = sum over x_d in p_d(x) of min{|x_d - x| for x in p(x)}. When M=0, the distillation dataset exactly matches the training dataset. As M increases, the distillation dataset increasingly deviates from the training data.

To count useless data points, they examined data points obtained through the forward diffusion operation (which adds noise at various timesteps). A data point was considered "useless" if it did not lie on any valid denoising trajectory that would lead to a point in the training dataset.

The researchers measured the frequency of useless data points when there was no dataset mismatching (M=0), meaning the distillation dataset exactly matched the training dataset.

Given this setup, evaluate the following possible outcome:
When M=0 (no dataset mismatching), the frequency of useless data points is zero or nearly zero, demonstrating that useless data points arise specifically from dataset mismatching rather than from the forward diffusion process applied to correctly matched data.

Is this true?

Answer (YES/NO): NO